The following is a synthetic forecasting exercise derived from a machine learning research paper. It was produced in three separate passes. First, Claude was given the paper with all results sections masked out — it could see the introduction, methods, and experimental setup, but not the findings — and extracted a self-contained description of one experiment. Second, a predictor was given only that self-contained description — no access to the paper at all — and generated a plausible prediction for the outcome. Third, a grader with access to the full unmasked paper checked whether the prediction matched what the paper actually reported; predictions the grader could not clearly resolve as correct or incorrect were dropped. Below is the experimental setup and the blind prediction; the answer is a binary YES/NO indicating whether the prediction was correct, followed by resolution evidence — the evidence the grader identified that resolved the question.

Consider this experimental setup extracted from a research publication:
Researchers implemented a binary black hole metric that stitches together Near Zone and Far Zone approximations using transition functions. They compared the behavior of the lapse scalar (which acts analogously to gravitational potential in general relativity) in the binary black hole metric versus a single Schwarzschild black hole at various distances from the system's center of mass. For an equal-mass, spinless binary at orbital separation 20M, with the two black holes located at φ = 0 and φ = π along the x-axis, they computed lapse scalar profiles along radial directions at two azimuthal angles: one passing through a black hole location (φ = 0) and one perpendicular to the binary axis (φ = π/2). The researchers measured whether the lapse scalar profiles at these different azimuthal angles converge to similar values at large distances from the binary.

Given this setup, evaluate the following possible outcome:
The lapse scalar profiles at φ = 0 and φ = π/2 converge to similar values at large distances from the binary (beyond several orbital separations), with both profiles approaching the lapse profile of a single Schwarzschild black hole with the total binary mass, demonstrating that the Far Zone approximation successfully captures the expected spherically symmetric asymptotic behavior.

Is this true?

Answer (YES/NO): YES